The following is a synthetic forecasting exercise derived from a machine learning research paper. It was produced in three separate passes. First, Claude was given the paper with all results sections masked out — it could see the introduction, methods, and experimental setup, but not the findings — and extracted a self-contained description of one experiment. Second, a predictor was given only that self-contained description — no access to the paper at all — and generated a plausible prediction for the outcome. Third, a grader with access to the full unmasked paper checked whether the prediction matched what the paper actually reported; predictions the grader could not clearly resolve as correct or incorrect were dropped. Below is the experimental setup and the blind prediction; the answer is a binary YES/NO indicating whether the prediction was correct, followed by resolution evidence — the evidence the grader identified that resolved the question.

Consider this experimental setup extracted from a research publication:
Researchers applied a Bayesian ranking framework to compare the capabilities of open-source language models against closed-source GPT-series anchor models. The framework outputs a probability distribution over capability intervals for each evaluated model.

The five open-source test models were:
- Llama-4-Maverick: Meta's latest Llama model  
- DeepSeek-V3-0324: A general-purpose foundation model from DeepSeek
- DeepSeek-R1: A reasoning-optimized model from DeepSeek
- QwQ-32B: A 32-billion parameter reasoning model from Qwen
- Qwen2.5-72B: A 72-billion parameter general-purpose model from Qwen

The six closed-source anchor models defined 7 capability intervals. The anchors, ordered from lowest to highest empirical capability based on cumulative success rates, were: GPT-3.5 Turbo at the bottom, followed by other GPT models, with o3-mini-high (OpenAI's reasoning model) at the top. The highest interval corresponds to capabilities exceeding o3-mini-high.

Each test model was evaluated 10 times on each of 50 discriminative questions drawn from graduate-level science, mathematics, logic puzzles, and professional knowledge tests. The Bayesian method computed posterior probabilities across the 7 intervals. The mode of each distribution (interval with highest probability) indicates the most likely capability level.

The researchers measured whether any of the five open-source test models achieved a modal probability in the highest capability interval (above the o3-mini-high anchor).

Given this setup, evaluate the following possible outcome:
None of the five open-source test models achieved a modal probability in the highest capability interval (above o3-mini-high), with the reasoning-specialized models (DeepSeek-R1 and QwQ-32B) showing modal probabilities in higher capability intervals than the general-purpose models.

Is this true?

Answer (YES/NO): NO